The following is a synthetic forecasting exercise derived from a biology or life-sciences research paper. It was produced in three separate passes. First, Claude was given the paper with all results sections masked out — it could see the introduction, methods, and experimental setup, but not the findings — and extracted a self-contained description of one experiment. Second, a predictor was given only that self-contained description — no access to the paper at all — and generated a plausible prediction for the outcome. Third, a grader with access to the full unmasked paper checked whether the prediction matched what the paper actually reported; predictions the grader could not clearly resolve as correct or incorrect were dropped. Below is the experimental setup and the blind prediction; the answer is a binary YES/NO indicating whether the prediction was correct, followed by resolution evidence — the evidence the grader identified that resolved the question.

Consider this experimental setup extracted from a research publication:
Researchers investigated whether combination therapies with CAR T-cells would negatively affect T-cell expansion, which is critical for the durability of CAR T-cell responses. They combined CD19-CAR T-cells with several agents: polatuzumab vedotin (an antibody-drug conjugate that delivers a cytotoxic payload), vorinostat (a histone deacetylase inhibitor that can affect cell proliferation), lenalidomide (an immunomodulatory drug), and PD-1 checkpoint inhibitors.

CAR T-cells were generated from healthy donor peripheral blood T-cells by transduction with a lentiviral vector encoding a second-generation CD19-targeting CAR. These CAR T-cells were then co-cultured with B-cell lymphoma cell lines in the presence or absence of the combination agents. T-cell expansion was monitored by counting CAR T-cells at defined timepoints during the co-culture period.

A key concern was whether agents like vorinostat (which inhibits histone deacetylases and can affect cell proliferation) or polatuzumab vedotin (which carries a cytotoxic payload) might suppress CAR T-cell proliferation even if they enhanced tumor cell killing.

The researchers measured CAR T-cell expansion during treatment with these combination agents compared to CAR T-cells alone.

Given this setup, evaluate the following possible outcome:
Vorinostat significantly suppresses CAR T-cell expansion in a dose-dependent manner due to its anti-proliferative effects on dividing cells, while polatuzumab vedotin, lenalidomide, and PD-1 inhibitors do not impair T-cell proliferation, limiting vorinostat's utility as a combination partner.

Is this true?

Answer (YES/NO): NO